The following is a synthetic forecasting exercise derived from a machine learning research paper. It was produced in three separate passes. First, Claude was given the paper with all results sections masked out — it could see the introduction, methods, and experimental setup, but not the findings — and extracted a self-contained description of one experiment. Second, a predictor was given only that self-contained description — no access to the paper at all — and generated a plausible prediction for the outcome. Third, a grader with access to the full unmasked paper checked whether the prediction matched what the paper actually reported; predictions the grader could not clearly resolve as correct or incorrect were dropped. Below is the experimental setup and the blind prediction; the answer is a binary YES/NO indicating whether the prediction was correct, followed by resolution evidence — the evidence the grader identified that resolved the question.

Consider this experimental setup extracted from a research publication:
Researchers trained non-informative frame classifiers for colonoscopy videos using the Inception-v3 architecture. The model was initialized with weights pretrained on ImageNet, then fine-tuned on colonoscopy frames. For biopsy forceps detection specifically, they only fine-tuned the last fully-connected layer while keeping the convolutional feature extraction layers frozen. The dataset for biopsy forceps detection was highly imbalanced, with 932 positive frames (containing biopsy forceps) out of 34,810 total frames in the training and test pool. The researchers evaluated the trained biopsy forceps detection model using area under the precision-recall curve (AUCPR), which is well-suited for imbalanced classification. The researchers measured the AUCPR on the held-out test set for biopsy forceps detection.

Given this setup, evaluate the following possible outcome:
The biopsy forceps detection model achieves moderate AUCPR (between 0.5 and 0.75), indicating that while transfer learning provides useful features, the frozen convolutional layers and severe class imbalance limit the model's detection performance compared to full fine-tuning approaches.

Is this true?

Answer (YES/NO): NO